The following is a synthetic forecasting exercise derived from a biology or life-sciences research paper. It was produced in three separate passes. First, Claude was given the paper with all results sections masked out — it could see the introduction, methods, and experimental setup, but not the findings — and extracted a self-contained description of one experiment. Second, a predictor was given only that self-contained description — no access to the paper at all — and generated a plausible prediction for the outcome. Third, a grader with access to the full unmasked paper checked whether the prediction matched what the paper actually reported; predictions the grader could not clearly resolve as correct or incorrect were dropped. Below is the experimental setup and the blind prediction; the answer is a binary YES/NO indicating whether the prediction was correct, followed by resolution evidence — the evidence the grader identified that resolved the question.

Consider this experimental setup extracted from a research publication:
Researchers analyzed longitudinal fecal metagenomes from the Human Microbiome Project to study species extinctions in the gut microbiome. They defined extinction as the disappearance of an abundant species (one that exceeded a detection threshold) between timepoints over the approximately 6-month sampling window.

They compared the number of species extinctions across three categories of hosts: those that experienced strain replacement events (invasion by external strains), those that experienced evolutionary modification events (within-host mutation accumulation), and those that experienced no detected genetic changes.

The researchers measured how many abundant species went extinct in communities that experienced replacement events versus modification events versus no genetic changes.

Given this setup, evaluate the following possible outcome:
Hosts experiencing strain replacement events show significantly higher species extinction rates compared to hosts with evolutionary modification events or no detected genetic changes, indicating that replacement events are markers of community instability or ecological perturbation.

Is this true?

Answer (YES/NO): NO